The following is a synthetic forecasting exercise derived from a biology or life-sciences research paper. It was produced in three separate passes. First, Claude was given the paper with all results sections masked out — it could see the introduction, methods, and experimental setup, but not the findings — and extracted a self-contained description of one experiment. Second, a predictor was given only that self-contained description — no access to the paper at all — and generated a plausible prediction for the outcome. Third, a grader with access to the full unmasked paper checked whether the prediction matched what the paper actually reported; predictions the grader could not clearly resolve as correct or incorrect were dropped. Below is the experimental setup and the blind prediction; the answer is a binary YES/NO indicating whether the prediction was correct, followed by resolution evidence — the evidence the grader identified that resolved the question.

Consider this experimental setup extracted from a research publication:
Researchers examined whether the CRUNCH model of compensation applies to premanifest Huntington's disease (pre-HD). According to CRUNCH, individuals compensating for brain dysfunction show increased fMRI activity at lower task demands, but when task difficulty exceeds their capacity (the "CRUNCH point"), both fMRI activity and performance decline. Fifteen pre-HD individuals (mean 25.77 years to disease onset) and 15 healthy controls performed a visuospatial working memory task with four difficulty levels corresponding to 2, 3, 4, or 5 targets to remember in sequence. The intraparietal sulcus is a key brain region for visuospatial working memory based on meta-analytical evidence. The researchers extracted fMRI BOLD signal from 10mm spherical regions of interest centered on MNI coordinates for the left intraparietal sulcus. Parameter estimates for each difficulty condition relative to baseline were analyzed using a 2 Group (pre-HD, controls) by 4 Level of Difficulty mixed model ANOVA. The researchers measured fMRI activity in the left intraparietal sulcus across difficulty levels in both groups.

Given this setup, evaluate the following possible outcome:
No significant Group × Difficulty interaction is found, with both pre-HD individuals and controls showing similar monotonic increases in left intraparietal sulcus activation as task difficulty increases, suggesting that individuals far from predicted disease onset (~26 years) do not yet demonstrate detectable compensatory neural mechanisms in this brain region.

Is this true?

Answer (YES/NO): NO